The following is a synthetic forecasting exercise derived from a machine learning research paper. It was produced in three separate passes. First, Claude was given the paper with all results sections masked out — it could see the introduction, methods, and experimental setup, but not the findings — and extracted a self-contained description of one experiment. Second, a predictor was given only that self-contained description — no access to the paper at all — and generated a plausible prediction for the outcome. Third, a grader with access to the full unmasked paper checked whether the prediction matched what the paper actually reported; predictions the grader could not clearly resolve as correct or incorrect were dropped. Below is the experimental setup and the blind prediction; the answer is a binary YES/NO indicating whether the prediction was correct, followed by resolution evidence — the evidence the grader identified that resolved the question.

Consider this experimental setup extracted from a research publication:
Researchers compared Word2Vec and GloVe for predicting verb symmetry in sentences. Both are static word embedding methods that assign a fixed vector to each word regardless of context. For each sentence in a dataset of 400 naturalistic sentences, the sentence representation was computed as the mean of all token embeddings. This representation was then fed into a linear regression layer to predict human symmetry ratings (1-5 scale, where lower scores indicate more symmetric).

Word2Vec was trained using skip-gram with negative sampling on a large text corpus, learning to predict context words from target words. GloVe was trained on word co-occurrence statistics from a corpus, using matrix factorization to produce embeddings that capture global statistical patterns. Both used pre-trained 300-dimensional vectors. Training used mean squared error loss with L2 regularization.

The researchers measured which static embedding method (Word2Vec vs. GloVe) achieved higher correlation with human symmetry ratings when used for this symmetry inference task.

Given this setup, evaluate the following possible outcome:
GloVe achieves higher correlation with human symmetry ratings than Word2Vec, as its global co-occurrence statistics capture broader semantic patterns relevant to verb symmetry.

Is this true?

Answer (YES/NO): YES